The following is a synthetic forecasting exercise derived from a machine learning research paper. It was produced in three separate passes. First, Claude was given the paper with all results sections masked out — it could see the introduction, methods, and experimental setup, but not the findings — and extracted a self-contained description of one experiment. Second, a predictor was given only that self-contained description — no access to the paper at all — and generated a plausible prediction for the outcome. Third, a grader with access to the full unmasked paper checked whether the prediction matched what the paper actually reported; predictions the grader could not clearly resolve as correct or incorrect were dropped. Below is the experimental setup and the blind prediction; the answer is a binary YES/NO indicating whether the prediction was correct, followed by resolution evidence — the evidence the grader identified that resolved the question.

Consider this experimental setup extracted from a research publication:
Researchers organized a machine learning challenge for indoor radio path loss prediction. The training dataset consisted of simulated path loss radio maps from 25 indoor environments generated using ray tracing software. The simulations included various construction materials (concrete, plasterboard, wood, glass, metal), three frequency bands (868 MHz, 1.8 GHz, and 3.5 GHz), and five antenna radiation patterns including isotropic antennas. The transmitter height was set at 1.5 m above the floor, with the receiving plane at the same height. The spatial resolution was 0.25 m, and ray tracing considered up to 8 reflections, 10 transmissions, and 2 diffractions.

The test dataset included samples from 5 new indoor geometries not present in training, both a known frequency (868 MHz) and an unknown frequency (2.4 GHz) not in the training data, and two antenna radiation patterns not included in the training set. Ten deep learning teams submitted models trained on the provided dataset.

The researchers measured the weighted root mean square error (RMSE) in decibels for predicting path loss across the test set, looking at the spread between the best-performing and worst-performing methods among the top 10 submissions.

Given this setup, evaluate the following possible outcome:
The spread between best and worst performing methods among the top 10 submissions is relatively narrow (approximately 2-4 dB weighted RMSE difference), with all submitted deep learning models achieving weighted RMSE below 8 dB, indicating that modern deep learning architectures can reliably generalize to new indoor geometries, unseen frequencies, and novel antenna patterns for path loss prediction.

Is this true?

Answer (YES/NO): NO